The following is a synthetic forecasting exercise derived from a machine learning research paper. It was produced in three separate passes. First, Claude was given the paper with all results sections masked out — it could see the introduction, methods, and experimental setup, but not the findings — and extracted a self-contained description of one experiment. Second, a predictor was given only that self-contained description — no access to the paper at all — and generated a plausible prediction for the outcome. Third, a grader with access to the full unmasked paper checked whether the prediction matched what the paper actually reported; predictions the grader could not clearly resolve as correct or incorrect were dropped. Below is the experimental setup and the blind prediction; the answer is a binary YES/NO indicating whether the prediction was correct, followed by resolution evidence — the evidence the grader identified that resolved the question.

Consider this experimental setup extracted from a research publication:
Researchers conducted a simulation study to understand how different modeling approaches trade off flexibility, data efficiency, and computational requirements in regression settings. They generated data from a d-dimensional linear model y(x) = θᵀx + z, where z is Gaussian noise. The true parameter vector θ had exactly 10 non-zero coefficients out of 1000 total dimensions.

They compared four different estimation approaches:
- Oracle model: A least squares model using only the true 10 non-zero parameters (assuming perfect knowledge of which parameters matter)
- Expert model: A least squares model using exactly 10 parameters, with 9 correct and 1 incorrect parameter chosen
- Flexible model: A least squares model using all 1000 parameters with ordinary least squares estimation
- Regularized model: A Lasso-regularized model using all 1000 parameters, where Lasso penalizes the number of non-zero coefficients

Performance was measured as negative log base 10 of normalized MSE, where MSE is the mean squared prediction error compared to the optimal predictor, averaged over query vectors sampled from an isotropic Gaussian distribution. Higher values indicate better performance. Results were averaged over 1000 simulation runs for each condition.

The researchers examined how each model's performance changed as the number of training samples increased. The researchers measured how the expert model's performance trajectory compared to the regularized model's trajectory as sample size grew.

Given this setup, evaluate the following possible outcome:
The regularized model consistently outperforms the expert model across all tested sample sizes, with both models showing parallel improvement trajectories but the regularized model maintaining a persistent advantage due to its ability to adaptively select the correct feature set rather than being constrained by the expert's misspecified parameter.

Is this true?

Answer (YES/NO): NO